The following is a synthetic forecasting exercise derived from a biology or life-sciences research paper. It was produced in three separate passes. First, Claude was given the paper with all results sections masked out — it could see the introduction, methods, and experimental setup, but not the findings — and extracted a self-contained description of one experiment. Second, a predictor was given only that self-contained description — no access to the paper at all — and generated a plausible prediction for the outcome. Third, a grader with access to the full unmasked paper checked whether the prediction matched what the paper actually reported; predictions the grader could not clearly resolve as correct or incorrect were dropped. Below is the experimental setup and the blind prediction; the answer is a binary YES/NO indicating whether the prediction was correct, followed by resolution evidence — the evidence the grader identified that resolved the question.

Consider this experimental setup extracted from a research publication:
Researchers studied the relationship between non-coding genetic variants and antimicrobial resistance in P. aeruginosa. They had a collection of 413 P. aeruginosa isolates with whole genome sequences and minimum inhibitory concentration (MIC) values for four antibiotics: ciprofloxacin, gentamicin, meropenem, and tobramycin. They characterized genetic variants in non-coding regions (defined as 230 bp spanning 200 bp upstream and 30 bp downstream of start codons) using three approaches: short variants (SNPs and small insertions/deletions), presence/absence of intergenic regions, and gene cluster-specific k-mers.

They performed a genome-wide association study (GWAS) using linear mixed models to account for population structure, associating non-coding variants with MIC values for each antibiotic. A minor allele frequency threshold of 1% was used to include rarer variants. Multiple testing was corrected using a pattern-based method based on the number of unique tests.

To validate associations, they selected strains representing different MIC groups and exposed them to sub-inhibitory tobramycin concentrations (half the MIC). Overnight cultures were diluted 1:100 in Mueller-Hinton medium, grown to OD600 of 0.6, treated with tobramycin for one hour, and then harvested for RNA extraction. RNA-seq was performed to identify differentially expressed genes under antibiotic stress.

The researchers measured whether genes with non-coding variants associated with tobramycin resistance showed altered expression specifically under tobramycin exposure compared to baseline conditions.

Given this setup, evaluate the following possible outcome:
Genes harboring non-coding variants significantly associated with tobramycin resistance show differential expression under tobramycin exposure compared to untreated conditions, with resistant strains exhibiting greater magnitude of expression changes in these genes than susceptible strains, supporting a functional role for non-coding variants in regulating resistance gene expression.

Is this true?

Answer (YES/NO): NO